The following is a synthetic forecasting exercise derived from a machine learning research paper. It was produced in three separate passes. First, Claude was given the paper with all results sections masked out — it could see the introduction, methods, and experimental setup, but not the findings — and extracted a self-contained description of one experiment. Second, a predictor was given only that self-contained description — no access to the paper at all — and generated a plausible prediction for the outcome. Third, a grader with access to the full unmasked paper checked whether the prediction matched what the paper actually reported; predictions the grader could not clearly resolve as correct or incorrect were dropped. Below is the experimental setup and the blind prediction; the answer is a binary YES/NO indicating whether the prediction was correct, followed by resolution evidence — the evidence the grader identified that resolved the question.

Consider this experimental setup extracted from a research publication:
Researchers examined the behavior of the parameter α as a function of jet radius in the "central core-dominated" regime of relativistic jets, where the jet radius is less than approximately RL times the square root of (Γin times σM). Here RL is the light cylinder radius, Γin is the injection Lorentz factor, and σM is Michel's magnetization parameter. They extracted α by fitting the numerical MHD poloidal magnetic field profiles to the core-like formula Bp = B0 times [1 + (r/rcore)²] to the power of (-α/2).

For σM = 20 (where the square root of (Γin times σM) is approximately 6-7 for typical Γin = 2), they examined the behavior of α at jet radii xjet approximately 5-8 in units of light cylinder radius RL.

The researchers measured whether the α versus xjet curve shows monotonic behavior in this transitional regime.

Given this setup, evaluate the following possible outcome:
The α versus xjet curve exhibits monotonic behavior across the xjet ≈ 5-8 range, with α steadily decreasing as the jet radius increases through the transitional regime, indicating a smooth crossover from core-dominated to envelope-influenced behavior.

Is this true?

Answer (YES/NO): NO